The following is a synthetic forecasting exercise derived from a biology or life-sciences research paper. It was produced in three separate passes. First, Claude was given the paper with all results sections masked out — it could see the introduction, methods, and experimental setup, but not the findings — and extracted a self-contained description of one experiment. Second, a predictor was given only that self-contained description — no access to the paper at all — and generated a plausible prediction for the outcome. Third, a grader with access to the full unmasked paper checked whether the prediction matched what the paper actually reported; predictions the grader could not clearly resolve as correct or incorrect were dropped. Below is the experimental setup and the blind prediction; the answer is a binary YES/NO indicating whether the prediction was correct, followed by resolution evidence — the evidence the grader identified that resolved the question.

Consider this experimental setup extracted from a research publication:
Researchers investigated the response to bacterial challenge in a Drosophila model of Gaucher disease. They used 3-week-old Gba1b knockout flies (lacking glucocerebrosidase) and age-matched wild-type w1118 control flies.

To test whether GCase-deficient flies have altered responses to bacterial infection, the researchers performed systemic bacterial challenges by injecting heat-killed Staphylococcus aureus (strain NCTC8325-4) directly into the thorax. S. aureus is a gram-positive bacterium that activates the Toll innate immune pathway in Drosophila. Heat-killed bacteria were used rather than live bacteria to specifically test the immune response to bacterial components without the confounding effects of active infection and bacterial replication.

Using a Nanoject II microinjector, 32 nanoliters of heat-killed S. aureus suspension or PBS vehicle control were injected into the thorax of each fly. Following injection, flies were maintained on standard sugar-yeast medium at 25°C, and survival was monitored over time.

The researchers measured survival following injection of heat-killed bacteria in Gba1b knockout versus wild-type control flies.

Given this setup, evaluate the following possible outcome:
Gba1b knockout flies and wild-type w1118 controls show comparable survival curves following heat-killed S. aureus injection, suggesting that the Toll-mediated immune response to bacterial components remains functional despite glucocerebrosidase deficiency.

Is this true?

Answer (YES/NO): NO